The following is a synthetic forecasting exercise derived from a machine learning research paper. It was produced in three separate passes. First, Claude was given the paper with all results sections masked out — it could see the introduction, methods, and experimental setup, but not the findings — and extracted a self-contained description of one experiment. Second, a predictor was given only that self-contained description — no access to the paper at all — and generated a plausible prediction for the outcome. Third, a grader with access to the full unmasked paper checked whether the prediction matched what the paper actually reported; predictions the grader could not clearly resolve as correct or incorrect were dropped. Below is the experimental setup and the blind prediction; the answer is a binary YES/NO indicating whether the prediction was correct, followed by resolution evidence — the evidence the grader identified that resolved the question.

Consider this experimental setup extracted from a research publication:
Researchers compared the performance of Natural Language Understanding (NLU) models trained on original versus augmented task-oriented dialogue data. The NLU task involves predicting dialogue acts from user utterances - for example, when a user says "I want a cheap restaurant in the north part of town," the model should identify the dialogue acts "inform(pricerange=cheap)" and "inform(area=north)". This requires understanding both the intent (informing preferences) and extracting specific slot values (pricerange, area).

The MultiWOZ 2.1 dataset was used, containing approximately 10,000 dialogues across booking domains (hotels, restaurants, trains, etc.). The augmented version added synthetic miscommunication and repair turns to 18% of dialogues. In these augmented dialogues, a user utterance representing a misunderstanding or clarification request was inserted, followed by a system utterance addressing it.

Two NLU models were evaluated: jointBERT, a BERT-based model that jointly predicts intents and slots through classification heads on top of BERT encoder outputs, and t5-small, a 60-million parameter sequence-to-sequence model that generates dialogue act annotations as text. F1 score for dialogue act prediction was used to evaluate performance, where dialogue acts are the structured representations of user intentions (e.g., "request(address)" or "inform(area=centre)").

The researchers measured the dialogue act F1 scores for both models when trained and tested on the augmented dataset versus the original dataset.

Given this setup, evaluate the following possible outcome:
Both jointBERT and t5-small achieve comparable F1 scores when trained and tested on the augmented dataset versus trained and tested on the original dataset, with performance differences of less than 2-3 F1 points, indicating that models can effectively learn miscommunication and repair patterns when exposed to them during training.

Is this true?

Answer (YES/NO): YES